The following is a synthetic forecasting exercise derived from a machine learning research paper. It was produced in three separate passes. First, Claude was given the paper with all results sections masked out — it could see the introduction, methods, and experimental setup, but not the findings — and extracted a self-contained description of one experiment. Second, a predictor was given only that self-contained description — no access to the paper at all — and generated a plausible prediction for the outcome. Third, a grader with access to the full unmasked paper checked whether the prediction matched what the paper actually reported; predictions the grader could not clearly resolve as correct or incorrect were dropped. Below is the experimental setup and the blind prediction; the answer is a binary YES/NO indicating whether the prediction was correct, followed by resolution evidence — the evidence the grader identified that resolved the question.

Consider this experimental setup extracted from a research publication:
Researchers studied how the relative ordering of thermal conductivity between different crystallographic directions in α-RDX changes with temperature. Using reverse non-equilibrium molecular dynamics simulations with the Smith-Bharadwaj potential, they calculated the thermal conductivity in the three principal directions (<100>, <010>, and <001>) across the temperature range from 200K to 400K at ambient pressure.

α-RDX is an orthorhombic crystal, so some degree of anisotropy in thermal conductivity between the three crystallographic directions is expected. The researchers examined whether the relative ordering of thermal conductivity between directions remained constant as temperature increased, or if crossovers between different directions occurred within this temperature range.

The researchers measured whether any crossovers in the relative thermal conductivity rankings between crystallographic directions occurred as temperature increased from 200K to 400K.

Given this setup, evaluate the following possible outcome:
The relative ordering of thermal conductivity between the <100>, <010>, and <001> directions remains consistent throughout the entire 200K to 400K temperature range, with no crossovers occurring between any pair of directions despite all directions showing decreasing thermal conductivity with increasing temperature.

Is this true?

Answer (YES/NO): YES